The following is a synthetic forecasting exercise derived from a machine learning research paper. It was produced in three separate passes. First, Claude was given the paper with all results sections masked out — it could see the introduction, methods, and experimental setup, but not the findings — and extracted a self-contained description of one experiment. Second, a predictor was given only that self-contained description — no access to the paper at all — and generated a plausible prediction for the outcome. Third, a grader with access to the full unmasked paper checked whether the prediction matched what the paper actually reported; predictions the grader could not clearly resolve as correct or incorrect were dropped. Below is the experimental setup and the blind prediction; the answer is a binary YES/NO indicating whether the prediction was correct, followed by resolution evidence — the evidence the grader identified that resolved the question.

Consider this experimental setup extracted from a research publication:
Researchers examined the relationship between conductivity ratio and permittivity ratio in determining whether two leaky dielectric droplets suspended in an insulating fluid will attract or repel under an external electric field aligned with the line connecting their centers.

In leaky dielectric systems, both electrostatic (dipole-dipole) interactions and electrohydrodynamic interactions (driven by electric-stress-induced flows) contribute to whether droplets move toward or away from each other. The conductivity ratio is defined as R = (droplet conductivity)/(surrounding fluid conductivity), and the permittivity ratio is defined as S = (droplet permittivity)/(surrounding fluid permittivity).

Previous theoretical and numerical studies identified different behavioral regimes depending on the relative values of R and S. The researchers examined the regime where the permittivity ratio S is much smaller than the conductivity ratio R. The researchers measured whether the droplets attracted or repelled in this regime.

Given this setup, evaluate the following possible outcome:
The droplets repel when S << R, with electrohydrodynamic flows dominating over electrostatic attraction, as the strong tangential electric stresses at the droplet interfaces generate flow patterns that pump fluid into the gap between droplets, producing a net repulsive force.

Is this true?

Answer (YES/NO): YES